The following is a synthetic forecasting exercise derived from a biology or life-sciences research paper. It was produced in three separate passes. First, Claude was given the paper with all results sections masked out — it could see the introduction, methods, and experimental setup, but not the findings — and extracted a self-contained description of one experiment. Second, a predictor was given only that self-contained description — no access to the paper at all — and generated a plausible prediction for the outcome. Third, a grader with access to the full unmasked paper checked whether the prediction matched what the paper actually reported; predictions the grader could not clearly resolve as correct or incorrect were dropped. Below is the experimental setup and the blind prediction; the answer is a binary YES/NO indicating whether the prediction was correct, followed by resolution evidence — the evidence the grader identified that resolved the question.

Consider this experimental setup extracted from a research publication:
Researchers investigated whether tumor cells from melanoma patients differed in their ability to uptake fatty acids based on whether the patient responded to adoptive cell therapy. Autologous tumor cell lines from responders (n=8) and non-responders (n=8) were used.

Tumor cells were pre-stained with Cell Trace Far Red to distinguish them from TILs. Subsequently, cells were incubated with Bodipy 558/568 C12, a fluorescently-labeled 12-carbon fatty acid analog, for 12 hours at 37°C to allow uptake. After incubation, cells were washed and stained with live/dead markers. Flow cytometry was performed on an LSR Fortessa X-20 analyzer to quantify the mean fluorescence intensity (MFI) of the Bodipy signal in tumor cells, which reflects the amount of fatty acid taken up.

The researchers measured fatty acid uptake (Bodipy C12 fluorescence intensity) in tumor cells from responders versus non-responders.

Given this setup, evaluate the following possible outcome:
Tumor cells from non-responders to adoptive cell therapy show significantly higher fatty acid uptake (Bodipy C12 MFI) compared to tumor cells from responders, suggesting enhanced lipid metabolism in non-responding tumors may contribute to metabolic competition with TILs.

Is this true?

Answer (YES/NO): NO